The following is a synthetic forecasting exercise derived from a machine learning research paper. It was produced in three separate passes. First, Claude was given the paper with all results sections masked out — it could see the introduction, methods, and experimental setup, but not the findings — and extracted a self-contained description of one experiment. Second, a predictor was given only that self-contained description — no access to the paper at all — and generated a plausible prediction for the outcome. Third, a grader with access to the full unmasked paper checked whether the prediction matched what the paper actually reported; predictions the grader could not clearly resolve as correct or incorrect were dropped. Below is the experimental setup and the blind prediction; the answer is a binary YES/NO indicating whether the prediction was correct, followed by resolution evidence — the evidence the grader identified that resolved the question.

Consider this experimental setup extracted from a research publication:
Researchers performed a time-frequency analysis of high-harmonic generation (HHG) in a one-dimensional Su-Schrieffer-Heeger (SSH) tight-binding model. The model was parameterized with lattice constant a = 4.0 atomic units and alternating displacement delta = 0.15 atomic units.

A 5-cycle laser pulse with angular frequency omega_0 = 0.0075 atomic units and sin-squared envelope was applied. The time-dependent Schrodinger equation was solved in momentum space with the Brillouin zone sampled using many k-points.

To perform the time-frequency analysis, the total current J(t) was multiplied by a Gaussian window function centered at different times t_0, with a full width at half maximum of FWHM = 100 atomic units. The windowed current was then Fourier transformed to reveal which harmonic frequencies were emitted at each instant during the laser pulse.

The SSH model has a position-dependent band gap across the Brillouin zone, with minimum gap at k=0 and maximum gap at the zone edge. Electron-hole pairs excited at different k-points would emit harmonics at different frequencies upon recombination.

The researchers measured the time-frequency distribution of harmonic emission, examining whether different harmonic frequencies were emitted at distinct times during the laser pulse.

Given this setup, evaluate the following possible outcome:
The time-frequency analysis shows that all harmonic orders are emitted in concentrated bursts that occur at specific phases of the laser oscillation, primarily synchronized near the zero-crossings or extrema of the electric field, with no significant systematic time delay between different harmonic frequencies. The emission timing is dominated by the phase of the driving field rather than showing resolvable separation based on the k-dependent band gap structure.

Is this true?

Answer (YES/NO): NO